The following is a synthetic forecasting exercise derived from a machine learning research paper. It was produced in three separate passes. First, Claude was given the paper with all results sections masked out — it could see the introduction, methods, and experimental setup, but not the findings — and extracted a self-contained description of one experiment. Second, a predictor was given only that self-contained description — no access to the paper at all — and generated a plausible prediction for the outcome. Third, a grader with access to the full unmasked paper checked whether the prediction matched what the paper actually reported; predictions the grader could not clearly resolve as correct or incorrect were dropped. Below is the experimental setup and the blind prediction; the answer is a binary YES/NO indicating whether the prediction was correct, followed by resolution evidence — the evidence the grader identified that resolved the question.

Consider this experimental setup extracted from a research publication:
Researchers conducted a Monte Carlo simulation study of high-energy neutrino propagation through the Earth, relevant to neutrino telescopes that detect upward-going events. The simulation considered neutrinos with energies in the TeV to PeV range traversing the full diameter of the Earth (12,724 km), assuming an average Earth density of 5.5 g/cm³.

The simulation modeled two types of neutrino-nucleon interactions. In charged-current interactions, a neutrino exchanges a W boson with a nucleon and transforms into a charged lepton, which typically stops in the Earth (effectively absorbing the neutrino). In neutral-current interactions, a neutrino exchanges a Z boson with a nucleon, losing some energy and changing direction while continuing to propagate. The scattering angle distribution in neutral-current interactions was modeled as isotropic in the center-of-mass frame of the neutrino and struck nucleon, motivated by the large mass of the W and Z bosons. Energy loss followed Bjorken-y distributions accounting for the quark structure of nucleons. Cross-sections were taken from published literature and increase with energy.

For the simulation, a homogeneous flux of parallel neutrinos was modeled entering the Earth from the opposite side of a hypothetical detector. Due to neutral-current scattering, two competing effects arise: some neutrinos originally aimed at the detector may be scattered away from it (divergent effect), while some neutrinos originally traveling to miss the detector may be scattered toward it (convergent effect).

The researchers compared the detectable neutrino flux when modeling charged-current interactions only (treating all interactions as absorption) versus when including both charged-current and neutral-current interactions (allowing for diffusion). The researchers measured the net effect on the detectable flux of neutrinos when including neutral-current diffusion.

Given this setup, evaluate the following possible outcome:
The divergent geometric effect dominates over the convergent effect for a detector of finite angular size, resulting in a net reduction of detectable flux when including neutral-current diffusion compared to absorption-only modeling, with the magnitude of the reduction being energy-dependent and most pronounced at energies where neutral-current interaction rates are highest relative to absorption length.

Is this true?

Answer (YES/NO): NO